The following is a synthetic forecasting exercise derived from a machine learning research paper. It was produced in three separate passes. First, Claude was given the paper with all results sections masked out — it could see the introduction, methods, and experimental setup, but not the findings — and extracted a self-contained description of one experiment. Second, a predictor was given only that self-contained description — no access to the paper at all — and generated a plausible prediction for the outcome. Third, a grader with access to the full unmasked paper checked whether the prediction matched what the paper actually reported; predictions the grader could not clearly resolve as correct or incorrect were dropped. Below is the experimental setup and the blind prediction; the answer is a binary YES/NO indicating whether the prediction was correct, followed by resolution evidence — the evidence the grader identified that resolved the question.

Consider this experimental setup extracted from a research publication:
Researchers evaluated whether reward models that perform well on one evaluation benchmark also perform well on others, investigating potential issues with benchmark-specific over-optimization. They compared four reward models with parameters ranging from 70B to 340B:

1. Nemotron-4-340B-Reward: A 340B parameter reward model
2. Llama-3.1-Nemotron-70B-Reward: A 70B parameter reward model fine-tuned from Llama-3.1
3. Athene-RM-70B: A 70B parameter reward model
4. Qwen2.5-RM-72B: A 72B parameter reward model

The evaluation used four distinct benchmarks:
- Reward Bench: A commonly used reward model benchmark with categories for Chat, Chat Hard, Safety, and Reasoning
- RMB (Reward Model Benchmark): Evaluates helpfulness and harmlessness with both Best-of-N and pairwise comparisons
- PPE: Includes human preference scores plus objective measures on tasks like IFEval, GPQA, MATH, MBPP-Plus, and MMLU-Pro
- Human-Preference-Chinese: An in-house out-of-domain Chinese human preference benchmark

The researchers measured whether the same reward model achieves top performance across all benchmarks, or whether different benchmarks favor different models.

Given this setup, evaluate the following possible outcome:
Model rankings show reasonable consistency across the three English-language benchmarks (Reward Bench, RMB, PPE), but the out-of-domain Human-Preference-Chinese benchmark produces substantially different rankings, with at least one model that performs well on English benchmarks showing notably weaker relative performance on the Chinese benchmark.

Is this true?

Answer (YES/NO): NO